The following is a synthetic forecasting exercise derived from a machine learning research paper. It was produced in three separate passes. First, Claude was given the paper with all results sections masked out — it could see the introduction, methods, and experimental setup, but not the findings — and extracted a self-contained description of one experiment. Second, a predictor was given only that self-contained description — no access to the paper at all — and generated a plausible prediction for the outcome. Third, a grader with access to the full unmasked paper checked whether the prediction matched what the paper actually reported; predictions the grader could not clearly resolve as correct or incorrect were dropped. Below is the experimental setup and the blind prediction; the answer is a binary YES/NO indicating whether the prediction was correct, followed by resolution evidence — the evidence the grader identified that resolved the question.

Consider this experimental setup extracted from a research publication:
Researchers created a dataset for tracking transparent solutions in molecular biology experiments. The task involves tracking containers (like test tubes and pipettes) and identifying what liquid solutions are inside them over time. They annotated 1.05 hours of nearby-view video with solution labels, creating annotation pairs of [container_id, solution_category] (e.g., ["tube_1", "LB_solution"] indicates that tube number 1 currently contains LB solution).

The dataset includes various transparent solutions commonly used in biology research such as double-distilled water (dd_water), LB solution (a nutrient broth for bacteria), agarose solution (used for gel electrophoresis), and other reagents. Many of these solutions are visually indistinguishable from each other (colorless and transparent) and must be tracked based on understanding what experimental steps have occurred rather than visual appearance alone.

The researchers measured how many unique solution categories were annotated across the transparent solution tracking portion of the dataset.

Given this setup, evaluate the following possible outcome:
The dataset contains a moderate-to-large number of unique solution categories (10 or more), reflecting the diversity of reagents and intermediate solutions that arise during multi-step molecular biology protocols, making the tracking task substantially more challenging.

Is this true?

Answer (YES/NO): YES